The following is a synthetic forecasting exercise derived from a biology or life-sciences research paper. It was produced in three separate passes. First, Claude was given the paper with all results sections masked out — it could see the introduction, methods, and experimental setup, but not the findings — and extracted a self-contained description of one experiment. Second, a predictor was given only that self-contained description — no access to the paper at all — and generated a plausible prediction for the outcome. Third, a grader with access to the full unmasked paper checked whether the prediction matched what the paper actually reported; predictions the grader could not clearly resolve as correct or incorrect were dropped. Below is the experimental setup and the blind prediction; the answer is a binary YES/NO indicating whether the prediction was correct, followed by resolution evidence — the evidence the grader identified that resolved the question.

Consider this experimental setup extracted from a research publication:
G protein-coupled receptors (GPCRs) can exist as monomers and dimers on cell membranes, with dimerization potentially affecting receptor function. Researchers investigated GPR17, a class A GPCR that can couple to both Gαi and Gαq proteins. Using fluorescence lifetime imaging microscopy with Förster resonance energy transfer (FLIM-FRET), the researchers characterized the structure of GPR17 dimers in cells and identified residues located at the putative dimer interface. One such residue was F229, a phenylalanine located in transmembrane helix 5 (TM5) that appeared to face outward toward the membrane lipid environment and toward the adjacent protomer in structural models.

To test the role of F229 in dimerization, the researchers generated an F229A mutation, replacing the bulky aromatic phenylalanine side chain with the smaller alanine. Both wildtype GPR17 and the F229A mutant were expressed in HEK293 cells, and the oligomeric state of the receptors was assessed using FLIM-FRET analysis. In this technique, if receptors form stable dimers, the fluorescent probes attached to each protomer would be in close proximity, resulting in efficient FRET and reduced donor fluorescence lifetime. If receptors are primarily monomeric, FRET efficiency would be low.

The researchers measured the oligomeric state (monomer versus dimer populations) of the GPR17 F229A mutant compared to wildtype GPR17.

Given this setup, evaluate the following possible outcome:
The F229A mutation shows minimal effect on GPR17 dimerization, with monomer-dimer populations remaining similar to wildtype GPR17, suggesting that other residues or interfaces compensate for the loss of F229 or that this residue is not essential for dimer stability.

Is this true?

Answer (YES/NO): NO